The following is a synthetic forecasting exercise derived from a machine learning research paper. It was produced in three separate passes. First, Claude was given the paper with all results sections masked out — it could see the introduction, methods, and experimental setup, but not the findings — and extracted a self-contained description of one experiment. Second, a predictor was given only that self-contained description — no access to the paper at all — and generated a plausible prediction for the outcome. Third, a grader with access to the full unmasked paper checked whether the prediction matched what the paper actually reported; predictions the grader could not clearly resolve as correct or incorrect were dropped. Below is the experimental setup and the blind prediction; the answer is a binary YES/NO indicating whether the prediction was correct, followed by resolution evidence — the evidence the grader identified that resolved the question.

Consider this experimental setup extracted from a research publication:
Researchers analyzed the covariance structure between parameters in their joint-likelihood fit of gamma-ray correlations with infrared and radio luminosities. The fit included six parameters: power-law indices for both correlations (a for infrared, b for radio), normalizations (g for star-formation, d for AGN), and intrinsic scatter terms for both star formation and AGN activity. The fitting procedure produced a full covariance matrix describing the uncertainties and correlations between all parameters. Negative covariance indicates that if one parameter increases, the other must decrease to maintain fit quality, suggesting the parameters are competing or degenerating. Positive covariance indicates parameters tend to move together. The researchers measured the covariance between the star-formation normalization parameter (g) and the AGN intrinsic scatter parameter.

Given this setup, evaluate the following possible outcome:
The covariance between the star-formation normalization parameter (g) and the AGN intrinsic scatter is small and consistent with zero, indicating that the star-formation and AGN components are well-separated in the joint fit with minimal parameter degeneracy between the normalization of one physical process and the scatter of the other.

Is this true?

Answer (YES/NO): NO